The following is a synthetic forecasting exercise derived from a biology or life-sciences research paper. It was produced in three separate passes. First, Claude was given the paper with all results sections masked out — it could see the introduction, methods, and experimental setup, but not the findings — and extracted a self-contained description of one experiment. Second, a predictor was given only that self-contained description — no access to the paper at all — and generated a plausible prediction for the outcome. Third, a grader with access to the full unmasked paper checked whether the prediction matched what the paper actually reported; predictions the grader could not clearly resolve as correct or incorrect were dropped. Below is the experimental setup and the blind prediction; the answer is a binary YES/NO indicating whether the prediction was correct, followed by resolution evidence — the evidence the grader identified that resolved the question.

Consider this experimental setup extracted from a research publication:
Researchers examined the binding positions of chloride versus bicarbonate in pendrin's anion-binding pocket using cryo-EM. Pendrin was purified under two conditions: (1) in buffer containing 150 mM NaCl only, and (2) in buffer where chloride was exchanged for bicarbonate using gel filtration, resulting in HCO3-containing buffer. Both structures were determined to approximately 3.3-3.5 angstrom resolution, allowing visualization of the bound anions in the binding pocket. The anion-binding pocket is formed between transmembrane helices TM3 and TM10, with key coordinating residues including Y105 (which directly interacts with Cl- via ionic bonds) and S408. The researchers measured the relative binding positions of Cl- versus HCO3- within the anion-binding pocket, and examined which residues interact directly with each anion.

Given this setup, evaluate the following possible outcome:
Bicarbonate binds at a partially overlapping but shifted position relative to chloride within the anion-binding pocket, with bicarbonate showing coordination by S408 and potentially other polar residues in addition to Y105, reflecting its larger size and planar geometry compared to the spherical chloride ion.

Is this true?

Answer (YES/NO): NO